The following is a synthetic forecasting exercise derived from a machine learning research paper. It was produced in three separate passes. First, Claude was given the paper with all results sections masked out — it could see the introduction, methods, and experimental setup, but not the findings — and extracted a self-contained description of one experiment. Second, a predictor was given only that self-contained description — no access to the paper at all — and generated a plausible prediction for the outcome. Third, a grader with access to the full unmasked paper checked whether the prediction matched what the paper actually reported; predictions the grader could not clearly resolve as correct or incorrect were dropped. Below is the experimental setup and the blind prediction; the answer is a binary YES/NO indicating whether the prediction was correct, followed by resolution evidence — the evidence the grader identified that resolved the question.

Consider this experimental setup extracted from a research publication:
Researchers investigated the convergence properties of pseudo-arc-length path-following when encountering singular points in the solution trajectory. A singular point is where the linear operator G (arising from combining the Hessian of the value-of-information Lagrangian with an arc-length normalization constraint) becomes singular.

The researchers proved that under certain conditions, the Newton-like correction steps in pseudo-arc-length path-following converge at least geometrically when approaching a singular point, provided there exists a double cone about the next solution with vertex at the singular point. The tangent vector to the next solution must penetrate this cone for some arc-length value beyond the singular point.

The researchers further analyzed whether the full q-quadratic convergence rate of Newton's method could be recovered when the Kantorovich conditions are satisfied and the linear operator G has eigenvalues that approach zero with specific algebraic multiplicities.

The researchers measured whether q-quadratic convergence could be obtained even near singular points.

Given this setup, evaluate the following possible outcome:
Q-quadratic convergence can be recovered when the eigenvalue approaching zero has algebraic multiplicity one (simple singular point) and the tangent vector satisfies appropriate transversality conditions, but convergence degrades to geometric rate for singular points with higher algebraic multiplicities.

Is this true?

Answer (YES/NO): NO